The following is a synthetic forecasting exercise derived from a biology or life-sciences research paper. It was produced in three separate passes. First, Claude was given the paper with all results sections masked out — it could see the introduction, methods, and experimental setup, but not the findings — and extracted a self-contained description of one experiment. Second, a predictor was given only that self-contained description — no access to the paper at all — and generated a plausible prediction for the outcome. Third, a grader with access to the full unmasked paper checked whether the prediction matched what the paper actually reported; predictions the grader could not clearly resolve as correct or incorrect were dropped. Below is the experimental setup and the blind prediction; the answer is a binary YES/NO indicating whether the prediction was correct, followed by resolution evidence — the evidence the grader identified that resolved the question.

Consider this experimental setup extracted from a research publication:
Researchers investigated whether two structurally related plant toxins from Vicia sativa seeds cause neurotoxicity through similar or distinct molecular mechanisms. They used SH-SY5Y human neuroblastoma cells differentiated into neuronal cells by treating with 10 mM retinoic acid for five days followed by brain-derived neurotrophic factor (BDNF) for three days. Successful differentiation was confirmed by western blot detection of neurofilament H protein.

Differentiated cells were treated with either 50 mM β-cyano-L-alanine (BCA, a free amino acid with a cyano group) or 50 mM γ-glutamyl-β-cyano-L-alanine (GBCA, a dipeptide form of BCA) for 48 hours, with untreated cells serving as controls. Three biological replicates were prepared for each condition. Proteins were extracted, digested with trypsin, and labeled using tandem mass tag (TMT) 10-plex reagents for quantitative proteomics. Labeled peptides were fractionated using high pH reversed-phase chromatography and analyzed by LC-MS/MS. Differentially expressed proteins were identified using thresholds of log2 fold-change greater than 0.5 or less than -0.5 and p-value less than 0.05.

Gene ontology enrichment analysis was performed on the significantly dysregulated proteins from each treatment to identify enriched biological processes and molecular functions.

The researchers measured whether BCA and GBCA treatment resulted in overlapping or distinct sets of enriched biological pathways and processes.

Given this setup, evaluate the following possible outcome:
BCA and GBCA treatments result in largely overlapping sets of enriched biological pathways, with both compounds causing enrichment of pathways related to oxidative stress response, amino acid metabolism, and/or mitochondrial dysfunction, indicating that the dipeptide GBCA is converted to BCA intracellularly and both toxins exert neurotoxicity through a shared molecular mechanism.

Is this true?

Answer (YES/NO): NO